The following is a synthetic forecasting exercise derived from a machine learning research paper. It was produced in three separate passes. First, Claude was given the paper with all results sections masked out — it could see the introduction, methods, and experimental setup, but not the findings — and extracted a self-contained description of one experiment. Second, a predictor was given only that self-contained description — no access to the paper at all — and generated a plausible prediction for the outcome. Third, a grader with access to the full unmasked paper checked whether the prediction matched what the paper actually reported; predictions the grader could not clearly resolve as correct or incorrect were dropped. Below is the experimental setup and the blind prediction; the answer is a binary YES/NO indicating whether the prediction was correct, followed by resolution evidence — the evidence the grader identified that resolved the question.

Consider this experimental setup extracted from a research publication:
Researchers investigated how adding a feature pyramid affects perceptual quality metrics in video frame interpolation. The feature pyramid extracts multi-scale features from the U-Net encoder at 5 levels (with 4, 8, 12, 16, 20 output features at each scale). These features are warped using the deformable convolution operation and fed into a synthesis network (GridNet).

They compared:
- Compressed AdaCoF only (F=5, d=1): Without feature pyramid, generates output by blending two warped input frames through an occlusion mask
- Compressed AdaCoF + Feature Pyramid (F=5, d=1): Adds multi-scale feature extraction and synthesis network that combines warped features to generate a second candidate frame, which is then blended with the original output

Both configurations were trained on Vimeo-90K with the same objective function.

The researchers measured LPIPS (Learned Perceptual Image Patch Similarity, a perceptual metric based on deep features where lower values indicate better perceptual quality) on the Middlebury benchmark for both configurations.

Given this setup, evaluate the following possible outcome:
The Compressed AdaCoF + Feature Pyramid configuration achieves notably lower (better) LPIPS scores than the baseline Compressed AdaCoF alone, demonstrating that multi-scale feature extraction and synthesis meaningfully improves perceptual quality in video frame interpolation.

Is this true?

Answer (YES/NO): YES